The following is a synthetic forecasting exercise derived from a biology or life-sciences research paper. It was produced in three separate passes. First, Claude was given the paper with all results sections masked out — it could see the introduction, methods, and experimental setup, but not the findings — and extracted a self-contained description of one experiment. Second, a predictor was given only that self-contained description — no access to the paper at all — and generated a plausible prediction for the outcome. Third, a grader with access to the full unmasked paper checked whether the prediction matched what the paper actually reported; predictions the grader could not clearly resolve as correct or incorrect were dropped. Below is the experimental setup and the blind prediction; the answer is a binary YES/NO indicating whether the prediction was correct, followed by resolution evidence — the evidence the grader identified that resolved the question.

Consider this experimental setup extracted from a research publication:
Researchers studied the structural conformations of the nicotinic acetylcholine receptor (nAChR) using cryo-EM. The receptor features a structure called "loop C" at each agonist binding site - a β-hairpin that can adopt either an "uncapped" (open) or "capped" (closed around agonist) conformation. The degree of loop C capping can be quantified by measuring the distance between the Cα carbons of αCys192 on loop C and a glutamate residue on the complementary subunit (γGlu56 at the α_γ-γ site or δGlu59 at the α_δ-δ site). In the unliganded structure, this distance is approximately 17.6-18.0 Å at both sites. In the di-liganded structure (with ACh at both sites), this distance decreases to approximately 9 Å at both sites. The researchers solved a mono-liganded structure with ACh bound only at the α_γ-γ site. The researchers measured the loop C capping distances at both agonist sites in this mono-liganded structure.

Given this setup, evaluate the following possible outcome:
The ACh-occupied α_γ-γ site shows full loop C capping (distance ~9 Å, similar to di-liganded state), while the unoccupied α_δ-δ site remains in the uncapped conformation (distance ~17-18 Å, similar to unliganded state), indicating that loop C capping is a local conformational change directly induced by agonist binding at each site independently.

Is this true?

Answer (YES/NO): YES